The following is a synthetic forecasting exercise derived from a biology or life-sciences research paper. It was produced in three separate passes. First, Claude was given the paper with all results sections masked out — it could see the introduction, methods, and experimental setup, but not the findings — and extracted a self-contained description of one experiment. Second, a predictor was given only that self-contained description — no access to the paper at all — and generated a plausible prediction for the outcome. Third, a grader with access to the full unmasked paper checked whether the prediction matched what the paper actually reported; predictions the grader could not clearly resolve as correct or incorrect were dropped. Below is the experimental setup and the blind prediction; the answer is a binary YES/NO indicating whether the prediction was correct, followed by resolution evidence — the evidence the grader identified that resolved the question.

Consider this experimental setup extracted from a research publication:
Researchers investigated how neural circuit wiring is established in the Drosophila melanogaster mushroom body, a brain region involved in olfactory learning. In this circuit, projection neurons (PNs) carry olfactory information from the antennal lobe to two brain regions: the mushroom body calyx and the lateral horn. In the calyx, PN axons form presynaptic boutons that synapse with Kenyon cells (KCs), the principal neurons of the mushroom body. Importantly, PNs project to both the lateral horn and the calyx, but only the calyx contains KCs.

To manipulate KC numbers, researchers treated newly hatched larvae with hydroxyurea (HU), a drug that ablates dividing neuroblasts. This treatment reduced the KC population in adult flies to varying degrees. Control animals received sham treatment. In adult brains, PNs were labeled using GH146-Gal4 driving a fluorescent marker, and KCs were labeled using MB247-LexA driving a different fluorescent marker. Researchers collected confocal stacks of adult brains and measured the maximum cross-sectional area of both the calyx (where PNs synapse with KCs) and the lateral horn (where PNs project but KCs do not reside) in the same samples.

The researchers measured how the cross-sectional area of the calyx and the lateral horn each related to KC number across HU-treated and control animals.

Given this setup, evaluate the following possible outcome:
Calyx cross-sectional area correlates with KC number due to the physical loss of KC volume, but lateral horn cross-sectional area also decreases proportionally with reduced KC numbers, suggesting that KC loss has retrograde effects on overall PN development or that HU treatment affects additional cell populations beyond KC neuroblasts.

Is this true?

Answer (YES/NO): NO